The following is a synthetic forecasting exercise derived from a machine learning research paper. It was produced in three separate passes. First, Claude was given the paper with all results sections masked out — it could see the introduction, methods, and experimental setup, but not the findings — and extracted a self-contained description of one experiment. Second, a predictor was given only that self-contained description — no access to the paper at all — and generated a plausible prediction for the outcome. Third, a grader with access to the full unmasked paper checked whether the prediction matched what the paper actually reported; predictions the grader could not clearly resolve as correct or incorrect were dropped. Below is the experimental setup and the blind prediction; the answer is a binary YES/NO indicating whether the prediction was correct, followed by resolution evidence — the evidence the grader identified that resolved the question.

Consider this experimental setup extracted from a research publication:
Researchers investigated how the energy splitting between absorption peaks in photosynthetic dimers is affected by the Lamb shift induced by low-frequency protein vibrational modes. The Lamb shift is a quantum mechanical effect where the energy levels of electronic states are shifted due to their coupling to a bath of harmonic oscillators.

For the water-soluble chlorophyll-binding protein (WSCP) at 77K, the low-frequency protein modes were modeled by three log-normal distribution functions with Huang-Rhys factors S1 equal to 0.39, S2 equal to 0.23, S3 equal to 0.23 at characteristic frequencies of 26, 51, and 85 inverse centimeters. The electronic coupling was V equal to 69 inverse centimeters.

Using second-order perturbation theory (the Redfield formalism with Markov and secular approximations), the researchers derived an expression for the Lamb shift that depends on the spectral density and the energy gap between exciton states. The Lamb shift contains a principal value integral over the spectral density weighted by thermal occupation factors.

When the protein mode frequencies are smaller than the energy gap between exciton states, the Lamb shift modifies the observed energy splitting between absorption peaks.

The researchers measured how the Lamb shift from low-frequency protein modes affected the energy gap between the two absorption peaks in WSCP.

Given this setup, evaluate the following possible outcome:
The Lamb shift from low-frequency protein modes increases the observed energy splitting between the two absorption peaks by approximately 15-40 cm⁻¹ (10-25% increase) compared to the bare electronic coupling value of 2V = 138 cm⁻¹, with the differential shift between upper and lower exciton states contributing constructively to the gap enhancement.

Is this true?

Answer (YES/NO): NO